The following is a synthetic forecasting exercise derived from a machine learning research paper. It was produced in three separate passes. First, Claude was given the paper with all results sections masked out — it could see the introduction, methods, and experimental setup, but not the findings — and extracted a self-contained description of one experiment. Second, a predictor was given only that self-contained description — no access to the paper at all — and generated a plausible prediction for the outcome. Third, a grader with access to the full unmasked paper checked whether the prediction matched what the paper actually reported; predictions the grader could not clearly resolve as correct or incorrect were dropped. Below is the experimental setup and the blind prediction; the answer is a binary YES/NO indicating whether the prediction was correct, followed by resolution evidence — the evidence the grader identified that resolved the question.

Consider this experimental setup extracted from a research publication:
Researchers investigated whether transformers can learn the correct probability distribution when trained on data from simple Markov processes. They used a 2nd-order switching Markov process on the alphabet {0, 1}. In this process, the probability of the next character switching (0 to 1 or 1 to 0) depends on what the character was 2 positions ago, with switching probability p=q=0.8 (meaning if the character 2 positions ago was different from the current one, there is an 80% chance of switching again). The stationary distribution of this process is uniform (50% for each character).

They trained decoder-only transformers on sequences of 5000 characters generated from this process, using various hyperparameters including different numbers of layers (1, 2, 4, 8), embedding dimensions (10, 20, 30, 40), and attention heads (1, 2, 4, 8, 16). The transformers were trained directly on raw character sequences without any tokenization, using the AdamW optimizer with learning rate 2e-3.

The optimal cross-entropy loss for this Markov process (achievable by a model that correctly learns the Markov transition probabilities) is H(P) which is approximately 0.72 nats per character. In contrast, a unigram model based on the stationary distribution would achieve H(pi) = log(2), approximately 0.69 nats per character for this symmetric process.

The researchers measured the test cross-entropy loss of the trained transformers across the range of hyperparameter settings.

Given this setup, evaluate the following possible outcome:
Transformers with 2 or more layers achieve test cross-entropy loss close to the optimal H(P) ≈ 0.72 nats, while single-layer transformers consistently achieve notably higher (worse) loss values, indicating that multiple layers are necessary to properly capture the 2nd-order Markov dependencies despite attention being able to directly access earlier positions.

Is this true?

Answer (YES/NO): NO